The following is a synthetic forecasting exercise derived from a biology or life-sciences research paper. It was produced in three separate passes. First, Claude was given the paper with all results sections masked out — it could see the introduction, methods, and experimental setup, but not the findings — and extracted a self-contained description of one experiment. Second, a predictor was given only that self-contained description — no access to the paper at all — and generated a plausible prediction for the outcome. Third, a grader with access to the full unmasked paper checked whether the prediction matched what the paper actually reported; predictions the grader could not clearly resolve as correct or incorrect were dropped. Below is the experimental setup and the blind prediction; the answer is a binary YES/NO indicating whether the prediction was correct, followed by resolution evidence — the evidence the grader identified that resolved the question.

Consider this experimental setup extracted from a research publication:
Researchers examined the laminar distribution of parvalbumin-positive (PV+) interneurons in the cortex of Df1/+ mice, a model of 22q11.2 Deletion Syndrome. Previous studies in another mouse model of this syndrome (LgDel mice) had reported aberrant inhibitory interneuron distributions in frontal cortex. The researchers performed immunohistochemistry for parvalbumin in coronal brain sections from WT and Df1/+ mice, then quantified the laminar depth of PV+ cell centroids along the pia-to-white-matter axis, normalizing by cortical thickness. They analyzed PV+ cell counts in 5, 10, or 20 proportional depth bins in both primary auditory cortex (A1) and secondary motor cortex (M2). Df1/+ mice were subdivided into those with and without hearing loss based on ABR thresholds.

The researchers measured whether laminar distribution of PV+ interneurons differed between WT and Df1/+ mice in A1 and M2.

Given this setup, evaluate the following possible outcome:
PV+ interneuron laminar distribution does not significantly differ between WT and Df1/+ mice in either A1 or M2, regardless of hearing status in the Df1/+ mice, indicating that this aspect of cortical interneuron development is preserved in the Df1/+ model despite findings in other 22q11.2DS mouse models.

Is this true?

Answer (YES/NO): YES